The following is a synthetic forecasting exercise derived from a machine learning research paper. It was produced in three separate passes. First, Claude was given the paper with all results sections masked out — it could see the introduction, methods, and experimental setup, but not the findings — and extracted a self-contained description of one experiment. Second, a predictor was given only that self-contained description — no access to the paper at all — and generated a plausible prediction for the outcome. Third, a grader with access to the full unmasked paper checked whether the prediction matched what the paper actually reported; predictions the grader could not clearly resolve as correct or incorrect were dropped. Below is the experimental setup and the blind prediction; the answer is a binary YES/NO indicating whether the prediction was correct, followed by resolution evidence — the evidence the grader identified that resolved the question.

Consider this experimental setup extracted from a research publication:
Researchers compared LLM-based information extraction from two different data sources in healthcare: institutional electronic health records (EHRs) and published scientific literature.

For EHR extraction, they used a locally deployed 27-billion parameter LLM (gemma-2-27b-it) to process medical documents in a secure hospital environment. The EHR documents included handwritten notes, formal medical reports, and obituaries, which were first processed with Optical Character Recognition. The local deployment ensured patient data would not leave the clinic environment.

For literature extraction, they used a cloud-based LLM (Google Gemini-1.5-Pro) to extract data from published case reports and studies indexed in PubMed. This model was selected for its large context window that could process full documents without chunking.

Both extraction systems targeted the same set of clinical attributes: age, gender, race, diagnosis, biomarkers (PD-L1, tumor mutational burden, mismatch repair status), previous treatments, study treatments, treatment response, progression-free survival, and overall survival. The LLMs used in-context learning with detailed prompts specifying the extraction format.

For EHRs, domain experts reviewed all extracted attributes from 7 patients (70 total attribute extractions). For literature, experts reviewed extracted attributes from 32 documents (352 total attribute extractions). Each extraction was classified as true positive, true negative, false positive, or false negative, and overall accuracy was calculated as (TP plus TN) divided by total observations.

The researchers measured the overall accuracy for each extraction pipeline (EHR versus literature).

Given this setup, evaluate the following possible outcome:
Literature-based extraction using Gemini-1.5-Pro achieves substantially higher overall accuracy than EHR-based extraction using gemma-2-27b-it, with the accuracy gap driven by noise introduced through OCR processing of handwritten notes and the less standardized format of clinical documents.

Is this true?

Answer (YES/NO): NO